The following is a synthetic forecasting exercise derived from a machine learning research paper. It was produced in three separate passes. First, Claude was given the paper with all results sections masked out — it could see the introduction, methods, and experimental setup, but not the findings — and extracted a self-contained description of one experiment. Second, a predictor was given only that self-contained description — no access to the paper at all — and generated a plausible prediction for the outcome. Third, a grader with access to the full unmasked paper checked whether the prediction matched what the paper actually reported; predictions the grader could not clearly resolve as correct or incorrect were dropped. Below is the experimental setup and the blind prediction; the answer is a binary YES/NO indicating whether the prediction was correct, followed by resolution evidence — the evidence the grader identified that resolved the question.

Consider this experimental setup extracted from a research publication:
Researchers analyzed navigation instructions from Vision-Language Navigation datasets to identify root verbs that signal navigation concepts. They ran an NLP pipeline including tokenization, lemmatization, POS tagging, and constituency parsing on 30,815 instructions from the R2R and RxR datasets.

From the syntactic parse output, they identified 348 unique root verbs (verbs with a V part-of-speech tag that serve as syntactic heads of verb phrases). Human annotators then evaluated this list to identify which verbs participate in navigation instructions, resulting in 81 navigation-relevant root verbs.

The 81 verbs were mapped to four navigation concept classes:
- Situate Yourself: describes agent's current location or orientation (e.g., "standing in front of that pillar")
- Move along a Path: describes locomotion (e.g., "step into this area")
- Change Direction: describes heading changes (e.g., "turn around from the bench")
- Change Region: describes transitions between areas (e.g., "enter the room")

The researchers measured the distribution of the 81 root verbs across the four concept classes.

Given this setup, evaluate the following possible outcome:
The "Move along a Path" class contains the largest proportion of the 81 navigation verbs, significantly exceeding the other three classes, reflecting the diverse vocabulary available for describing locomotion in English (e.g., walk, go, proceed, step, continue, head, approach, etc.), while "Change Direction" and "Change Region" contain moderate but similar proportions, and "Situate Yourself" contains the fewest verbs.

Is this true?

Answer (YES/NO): NO